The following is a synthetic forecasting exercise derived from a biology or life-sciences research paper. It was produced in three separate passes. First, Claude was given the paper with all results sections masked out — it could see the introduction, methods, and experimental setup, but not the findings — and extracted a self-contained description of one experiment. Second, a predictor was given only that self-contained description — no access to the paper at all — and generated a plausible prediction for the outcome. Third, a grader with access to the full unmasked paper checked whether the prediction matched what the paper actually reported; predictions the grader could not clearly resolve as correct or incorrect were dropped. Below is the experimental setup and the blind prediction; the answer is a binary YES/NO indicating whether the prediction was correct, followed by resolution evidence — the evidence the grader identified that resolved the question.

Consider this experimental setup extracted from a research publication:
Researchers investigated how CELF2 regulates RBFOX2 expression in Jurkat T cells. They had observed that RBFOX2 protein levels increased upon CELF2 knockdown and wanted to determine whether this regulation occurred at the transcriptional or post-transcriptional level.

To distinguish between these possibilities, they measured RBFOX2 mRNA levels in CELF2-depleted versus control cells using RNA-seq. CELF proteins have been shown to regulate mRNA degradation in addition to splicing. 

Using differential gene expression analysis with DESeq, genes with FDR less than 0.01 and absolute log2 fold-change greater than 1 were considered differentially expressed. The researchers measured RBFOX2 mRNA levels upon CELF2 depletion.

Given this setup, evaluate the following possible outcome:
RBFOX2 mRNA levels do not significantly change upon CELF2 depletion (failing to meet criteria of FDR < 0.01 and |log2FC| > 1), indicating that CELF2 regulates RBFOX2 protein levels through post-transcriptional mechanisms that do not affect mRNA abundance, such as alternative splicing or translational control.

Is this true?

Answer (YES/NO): NO